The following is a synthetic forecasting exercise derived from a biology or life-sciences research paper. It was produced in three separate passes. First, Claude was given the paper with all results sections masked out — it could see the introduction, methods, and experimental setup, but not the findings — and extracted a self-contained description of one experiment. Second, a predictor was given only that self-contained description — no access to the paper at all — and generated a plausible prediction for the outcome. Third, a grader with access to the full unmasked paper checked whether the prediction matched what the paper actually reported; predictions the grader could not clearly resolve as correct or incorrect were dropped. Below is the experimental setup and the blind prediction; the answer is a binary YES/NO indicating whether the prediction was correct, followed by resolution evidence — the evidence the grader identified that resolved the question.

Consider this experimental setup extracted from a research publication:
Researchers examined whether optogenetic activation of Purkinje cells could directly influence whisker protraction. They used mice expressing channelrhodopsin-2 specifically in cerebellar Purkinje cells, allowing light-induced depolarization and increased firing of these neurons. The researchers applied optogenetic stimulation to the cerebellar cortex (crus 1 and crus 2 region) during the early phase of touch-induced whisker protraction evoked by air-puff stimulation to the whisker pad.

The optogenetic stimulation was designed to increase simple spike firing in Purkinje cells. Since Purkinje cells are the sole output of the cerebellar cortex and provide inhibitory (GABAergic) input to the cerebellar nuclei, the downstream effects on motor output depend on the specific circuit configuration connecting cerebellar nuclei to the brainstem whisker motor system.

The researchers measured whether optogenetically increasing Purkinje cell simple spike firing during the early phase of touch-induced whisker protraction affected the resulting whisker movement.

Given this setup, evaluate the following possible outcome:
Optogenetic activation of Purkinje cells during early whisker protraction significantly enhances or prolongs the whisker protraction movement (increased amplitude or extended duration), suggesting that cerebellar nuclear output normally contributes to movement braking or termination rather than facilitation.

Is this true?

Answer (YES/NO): YES